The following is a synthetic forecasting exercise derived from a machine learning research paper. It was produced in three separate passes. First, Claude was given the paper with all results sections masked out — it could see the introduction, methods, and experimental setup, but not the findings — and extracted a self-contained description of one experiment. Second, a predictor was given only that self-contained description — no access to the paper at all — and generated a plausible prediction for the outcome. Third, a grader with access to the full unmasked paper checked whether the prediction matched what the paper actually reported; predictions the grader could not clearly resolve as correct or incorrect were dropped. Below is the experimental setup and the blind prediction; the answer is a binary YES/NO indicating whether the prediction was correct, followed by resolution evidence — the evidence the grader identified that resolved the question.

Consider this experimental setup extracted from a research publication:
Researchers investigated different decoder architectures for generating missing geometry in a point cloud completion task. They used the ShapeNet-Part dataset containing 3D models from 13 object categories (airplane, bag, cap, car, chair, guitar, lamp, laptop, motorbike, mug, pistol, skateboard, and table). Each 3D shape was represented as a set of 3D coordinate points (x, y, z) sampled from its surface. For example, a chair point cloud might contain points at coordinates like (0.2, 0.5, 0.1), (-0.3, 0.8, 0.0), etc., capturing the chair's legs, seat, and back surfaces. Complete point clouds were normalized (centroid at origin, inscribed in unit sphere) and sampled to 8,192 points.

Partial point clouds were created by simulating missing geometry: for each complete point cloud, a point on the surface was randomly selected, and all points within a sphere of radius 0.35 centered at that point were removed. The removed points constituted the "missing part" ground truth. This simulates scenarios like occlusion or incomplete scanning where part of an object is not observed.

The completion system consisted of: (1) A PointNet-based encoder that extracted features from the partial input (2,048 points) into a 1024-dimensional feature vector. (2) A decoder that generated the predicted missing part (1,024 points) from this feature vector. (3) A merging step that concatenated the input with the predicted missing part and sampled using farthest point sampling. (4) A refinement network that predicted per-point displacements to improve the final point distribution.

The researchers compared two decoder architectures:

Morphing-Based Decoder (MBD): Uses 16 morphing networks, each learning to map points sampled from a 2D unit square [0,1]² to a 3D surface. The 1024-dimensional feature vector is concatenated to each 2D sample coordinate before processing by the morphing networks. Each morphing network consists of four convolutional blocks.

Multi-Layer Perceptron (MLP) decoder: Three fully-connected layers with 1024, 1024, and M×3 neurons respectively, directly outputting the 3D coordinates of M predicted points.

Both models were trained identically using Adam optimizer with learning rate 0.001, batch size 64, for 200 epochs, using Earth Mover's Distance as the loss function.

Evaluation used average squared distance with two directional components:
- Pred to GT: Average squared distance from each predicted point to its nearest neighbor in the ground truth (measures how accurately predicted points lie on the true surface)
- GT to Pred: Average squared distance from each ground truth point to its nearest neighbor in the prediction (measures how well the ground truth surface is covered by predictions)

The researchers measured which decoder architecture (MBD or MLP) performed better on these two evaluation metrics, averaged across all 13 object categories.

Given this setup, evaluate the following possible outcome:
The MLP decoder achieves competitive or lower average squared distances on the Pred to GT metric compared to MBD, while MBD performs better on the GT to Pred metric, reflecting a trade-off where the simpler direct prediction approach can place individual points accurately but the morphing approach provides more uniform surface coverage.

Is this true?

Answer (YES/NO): NO